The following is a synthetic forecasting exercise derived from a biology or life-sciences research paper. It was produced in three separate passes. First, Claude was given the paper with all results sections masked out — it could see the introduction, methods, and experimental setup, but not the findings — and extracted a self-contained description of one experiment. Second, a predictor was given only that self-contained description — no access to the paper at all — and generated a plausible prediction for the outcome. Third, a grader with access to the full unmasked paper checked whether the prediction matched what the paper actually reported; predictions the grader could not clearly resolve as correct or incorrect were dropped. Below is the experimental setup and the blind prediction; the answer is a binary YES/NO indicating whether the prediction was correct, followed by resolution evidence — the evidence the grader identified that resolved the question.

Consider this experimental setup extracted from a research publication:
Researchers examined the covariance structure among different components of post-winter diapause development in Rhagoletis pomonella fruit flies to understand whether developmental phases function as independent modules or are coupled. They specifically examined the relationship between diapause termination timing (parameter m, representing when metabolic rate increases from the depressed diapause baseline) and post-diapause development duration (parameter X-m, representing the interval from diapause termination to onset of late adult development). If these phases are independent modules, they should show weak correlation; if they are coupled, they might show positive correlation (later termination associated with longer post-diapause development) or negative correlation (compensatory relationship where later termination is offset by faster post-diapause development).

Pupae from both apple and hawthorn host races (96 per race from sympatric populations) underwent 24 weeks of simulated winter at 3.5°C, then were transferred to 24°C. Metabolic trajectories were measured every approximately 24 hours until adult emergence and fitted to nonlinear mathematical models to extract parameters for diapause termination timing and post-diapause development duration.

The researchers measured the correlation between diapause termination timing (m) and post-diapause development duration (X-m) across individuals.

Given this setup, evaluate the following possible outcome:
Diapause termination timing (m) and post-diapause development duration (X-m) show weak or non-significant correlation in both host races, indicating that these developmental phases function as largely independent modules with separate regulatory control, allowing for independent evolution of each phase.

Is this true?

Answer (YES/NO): NO